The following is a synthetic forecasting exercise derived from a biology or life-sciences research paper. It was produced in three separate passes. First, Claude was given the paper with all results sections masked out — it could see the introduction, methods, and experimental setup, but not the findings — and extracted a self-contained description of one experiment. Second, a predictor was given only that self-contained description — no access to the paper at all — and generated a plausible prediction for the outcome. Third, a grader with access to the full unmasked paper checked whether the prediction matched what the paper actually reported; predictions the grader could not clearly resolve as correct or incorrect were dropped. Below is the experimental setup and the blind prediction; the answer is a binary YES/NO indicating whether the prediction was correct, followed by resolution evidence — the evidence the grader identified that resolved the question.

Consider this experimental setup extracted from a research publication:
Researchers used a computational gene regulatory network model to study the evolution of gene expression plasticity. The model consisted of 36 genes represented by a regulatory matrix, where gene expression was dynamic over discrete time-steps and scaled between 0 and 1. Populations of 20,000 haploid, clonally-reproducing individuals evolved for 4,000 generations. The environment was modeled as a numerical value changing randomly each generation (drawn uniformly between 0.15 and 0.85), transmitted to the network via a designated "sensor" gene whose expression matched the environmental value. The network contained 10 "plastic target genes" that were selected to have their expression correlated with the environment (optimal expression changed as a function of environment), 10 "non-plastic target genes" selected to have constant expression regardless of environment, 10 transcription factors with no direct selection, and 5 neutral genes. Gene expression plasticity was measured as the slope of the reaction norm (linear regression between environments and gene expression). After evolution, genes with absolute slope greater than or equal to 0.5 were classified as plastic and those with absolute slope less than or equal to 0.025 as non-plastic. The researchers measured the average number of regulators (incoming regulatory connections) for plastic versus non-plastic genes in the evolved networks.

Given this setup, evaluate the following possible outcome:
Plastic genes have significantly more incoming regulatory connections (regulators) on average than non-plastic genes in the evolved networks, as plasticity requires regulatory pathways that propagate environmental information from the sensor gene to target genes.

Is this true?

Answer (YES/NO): YES